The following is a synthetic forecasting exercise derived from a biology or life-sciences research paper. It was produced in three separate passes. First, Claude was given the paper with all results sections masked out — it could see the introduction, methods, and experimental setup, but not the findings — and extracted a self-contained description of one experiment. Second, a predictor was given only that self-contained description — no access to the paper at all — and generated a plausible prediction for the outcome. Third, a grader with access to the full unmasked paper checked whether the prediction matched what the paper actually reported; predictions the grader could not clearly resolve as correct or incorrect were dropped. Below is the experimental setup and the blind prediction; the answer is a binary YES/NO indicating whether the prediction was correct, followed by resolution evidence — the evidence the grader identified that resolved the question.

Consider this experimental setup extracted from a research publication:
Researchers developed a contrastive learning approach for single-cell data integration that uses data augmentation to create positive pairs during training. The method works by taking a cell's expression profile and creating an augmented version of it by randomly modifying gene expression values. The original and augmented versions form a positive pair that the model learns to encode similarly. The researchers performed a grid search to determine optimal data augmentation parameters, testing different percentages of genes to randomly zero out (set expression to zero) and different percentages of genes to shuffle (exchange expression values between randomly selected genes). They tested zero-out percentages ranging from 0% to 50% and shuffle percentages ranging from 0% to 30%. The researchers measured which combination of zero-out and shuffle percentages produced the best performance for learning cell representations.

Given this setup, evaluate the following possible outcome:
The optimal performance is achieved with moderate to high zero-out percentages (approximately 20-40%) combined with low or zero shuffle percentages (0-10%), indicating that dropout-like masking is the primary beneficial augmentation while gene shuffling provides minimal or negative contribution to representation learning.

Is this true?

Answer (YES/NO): YES